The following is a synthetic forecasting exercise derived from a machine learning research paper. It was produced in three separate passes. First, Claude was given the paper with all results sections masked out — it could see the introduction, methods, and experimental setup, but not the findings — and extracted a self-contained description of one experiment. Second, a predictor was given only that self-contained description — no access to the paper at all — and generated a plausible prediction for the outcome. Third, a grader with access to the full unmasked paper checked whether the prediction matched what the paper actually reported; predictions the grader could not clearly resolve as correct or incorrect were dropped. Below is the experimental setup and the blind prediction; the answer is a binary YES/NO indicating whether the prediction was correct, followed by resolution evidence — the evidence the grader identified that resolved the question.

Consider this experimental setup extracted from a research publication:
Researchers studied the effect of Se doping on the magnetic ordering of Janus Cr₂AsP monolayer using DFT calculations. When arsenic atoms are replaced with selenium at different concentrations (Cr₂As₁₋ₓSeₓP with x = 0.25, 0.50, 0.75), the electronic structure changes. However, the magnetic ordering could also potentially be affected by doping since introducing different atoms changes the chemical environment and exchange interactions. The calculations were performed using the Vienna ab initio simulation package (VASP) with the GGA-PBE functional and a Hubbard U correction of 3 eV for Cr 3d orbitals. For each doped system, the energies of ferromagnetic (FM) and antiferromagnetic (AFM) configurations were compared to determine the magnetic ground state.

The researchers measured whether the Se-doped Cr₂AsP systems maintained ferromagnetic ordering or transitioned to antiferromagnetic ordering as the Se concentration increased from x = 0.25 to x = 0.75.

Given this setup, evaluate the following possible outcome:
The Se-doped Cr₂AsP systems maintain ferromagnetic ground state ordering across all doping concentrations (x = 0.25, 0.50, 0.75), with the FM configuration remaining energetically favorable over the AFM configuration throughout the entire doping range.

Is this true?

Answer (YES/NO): YES